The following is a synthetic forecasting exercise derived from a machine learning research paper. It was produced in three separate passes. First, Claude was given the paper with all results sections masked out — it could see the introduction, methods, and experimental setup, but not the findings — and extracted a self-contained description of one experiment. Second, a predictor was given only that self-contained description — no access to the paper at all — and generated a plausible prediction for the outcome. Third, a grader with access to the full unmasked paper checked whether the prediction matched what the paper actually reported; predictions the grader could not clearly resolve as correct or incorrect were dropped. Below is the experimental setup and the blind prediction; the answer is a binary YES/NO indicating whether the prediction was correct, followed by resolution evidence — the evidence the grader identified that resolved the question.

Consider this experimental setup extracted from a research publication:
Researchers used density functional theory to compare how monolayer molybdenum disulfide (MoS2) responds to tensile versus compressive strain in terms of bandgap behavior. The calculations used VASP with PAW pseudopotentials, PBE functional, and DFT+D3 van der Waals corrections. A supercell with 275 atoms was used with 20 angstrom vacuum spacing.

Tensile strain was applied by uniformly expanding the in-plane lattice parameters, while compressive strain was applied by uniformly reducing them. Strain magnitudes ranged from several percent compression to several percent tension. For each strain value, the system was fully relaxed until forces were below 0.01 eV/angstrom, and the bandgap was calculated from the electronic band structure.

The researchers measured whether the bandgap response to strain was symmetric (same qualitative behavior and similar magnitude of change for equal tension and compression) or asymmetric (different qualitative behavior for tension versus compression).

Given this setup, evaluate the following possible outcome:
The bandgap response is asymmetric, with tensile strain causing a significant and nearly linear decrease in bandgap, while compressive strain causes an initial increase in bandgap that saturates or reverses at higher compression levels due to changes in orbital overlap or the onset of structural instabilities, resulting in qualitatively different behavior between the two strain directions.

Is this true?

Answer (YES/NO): YES